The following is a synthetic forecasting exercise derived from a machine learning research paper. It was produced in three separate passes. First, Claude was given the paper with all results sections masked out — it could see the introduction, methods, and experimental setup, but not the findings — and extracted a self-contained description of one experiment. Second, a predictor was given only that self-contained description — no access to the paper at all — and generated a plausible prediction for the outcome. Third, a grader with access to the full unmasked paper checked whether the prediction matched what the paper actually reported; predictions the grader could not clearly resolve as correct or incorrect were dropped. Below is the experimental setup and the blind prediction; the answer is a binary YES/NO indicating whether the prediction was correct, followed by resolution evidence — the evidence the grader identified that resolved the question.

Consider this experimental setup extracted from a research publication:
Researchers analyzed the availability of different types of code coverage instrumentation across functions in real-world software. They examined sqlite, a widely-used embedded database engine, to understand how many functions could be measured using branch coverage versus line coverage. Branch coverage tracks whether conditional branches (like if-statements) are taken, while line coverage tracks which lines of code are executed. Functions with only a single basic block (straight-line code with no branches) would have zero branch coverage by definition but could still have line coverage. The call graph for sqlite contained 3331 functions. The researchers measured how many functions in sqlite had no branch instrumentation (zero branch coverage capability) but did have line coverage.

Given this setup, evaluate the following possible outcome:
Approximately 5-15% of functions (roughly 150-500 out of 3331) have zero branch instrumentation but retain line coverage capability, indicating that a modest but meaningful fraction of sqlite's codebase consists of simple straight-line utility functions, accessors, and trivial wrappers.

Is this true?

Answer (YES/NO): NO